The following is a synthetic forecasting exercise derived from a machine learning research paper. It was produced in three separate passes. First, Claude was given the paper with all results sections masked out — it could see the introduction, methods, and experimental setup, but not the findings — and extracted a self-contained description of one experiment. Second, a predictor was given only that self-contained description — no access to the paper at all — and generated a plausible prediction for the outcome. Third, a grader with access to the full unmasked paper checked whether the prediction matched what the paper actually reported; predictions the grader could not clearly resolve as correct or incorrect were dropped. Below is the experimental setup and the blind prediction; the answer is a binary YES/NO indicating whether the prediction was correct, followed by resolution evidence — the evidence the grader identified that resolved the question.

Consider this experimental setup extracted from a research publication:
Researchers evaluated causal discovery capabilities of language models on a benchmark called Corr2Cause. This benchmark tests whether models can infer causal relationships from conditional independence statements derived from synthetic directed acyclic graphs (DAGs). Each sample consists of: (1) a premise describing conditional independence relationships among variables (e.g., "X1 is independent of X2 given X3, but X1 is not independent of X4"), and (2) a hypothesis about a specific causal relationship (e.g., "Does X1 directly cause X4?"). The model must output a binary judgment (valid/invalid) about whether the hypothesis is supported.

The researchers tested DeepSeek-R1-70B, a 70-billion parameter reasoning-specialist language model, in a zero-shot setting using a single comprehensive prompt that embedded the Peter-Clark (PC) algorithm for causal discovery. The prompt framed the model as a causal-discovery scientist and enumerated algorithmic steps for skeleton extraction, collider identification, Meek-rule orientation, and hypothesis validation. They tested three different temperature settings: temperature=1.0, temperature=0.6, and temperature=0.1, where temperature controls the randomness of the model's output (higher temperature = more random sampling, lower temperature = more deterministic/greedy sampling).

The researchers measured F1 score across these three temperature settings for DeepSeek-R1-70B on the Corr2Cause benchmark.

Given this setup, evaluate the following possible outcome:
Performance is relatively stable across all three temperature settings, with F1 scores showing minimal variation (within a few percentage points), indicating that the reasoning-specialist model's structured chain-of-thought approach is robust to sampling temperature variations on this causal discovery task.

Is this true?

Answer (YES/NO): NO